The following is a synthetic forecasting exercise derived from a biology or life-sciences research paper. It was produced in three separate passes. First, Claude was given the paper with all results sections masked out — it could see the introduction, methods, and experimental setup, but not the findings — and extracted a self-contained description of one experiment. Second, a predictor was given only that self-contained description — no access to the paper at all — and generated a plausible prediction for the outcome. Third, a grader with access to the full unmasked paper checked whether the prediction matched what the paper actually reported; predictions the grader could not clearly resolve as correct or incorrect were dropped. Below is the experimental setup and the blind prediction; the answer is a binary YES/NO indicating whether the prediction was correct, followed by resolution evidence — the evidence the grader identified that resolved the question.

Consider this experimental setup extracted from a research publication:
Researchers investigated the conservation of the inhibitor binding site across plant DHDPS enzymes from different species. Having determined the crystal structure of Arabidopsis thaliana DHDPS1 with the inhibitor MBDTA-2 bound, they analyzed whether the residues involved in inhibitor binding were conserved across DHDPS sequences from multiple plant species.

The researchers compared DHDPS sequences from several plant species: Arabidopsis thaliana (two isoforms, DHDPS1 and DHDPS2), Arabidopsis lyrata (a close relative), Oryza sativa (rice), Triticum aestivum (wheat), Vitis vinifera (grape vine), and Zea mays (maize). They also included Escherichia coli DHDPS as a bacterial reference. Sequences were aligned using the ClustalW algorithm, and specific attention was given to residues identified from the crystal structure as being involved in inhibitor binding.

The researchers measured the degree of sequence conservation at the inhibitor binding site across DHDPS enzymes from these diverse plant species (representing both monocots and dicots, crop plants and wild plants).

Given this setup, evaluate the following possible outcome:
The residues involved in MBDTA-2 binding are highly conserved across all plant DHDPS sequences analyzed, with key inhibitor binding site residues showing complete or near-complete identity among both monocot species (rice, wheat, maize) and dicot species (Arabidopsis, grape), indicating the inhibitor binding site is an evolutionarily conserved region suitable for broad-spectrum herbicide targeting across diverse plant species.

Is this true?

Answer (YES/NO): YES